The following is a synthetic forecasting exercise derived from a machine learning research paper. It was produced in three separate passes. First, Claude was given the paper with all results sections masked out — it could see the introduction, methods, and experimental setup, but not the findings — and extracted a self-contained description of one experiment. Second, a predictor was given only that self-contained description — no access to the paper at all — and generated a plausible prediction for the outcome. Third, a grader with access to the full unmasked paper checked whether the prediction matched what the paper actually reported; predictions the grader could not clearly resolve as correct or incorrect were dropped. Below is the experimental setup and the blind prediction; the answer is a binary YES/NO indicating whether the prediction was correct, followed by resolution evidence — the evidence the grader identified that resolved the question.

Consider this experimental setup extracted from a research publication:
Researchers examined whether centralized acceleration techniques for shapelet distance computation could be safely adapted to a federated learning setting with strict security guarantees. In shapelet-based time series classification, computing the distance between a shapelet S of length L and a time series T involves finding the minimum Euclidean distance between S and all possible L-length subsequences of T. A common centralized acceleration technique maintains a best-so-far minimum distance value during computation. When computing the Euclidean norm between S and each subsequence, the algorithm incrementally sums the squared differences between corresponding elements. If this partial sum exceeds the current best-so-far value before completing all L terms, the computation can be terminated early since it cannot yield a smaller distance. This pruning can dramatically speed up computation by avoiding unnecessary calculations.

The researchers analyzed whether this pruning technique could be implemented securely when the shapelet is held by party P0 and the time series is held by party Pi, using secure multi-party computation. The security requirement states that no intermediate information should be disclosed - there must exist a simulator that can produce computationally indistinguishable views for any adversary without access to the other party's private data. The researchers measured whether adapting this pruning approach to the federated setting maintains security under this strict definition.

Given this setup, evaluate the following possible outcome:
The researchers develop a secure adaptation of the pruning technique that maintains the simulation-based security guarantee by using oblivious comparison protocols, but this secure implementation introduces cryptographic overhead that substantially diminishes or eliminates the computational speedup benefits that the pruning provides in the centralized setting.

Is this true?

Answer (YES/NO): NO